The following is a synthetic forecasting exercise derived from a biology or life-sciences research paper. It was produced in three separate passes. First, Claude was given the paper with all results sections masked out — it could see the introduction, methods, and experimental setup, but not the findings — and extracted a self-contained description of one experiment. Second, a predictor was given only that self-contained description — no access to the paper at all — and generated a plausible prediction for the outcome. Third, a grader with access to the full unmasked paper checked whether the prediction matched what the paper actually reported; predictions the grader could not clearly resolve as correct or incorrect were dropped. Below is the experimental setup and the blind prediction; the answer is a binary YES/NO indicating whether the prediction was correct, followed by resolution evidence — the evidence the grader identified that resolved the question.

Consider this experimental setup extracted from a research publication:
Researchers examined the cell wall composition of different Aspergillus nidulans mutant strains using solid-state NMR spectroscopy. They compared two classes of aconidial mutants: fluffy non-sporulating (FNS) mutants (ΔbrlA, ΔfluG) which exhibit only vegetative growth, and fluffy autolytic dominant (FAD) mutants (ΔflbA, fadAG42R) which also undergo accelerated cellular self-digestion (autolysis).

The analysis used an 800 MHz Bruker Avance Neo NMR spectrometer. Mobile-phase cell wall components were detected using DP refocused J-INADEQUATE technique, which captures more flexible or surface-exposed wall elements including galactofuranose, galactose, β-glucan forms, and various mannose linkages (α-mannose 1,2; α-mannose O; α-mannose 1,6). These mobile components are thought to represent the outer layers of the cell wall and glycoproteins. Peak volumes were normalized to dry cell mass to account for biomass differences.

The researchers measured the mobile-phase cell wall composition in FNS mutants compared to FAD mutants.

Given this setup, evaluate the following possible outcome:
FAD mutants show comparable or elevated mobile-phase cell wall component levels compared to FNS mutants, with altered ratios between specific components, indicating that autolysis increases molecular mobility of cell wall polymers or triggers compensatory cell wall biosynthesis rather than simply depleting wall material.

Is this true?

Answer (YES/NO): YES